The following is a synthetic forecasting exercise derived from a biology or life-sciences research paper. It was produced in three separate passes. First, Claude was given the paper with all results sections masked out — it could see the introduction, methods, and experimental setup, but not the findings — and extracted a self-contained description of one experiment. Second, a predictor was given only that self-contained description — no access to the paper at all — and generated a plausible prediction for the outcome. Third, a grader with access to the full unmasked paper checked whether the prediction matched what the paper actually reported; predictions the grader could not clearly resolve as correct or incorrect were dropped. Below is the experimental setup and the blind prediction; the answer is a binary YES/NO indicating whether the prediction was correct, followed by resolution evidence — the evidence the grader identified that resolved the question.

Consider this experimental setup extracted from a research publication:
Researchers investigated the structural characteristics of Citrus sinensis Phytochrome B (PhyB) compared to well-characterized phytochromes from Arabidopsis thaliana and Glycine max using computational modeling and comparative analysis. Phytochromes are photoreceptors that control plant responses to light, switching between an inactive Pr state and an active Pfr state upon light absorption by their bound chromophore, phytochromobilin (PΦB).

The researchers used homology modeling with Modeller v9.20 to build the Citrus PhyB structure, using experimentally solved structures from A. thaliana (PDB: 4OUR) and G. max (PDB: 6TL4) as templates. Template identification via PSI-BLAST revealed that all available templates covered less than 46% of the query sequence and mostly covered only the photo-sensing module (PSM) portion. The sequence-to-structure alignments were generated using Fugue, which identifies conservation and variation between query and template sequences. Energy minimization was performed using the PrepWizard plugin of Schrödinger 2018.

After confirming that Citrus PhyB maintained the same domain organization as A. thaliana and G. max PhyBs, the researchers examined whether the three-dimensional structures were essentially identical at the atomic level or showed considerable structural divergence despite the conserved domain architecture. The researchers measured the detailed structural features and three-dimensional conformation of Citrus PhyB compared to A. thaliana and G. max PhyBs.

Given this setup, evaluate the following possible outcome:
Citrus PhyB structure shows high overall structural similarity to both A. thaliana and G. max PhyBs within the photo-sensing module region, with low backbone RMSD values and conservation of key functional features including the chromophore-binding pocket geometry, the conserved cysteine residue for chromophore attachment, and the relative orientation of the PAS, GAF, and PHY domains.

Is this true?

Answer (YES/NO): NO